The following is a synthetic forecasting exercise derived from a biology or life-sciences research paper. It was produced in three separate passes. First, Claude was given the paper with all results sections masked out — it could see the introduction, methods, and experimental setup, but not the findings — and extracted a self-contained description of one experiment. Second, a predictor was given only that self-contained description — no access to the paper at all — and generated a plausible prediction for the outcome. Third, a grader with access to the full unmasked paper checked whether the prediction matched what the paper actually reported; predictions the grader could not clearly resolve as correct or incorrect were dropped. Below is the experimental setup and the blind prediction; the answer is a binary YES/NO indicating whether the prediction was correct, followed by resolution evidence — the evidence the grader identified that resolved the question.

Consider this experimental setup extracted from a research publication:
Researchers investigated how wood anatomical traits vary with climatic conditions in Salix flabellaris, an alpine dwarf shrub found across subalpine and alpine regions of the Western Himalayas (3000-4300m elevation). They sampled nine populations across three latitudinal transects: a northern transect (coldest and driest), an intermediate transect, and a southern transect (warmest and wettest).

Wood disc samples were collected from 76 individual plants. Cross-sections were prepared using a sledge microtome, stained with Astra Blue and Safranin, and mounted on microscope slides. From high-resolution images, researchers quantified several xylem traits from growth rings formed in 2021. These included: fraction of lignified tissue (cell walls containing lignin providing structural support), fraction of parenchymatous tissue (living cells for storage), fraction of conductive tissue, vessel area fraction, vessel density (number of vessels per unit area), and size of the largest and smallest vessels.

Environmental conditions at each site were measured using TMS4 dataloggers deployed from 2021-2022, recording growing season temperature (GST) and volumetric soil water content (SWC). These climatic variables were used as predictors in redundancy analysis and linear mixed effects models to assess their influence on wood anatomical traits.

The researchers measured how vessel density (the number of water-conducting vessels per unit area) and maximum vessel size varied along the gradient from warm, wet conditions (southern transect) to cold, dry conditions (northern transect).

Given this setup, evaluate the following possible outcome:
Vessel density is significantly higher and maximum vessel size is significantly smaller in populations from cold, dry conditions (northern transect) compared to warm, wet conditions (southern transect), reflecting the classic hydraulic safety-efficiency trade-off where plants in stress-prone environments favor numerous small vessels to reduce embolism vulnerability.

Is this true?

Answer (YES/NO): NO